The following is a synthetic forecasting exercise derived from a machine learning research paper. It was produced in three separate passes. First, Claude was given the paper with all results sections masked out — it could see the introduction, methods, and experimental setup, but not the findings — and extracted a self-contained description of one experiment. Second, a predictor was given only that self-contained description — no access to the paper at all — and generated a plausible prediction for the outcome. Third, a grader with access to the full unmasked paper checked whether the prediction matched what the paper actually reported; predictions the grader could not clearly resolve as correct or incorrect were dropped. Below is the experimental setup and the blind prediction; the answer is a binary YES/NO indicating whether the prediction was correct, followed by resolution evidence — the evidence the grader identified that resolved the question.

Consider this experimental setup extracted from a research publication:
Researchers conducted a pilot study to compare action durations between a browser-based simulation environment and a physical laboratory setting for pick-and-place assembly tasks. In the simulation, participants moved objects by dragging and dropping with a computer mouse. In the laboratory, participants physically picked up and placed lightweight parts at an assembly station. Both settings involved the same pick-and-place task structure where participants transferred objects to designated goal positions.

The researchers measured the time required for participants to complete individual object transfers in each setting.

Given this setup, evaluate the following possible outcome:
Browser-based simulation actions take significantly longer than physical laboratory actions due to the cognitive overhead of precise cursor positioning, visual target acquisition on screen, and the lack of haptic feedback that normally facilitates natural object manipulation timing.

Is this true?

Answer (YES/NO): NO